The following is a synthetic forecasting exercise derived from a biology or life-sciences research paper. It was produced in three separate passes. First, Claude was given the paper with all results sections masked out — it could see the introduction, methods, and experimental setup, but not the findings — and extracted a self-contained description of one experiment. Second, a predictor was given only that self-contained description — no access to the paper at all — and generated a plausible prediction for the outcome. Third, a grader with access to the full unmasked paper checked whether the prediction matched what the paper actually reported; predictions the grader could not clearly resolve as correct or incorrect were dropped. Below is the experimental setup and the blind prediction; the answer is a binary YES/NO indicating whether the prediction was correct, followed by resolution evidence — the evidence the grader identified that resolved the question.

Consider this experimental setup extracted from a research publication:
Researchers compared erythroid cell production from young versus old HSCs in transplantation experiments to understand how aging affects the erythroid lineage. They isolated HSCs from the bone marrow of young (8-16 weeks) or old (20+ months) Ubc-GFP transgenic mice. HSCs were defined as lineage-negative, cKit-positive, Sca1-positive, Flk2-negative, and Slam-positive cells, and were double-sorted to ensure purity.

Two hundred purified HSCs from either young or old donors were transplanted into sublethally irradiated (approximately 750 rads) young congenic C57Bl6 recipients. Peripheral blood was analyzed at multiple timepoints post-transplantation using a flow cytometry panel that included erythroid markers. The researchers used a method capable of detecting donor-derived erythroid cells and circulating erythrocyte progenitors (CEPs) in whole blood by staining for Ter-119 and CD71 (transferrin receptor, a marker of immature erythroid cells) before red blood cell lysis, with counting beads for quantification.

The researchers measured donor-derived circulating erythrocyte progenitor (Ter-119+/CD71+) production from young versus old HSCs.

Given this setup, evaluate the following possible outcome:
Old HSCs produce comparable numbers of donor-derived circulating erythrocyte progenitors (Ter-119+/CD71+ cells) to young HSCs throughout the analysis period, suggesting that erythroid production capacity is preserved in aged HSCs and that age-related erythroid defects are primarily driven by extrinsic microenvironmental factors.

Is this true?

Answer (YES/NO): NO